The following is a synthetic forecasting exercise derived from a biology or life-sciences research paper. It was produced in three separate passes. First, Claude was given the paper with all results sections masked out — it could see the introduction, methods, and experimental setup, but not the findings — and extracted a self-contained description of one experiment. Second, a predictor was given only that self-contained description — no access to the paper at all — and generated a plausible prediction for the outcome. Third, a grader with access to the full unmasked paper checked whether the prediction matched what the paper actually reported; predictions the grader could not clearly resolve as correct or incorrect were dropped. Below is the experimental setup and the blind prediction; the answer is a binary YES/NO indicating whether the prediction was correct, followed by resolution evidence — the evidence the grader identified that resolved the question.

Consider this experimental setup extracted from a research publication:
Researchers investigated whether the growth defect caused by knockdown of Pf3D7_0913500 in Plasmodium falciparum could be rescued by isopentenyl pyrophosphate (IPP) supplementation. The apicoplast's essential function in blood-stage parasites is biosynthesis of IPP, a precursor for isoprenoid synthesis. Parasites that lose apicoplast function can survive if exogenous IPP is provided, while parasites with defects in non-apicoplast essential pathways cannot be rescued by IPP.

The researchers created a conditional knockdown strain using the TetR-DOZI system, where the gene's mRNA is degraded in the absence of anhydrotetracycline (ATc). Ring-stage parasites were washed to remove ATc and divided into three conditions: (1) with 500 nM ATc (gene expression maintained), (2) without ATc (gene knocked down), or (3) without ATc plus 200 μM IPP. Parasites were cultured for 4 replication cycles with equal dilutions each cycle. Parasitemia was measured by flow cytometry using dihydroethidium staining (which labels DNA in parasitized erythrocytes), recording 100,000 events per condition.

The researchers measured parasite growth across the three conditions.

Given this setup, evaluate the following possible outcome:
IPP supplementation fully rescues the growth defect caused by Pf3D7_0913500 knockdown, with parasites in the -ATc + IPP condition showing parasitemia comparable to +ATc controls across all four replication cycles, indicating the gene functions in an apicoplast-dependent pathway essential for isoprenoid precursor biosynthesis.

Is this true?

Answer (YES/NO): NO